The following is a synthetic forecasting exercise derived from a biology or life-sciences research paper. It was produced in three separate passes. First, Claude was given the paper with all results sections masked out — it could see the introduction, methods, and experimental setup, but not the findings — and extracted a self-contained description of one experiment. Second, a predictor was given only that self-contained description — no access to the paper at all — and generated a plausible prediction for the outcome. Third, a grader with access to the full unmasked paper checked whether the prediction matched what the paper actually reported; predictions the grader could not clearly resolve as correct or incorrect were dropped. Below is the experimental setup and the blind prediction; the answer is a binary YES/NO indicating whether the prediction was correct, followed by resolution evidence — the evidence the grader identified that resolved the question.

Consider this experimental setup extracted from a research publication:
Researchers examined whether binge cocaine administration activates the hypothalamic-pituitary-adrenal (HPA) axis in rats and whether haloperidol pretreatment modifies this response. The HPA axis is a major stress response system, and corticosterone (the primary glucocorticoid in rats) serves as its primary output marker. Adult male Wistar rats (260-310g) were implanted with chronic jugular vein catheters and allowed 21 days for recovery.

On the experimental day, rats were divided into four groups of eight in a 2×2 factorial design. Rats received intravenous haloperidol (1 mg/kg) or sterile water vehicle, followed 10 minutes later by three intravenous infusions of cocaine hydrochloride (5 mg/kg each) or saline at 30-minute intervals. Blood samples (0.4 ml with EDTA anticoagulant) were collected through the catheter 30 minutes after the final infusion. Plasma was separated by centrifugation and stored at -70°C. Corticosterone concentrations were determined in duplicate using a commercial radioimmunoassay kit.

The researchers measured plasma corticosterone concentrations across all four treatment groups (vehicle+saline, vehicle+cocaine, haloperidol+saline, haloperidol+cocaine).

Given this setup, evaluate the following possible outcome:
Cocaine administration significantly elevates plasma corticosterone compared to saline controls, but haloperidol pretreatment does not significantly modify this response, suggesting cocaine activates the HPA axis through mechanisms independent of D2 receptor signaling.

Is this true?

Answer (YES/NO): NO